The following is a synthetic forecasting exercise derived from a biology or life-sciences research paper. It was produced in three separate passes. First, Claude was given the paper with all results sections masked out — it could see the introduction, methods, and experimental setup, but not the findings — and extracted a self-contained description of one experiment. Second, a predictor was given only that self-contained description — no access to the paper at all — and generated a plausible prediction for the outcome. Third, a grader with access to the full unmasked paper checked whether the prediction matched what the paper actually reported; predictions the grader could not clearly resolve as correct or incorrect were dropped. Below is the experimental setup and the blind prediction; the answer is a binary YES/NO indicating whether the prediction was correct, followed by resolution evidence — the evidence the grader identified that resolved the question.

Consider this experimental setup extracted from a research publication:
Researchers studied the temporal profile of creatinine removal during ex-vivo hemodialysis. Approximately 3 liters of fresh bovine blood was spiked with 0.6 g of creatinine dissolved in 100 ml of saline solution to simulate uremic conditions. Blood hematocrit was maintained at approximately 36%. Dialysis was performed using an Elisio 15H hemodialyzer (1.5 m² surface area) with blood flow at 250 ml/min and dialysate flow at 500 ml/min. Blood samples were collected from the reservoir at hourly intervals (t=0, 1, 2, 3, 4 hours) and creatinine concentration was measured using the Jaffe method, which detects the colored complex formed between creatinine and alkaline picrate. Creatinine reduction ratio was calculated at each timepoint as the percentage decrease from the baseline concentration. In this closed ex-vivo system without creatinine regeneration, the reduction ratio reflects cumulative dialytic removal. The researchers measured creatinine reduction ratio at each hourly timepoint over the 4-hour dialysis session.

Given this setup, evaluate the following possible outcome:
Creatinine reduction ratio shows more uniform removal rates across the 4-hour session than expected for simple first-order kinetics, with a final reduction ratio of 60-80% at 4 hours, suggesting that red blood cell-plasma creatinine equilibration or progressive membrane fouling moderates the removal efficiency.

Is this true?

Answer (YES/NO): NO